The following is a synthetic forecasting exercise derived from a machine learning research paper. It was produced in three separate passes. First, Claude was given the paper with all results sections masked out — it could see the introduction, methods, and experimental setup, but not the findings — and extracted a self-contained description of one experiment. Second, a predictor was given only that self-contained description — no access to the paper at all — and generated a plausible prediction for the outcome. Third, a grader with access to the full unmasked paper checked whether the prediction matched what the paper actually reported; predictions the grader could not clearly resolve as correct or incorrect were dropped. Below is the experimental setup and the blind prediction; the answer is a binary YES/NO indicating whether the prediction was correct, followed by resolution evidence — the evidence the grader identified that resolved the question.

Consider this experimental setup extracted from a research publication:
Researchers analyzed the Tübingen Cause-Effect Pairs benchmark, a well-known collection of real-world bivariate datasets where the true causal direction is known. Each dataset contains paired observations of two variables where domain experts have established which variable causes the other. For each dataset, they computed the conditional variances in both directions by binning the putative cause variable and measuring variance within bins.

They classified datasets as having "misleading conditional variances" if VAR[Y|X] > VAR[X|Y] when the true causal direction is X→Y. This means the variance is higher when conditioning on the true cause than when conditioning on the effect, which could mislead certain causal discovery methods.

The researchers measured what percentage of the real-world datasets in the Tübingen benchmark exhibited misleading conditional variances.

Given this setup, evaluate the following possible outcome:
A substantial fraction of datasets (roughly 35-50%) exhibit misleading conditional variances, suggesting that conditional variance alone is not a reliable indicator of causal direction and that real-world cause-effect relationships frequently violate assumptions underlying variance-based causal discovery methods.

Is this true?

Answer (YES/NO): YES